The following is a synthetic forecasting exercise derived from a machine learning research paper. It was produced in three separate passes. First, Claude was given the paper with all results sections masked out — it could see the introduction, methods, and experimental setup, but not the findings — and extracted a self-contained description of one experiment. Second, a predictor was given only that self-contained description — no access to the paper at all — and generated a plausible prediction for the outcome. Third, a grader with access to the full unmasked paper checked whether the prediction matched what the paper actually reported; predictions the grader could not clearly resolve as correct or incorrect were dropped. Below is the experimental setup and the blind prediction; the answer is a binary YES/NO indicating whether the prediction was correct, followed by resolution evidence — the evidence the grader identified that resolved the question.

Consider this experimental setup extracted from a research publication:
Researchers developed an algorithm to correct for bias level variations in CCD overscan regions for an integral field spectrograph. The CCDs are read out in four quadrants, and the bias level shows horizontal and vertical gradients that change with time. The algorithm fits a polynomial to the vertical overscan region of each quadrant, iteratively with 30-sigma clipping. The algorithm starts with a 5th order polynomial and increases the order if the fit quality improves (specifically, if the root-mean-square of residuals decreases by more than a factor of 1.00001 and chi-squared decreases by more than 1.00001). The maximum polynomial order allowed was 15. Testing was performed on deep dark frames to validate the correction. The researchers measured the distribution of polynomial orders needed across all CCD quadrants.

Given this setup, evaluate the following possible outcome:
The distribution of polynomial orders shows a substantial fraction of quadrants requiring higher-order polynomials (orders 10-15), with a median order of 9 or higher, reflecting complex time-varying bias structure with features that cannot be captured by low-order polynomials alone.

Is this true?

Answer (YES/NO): NO